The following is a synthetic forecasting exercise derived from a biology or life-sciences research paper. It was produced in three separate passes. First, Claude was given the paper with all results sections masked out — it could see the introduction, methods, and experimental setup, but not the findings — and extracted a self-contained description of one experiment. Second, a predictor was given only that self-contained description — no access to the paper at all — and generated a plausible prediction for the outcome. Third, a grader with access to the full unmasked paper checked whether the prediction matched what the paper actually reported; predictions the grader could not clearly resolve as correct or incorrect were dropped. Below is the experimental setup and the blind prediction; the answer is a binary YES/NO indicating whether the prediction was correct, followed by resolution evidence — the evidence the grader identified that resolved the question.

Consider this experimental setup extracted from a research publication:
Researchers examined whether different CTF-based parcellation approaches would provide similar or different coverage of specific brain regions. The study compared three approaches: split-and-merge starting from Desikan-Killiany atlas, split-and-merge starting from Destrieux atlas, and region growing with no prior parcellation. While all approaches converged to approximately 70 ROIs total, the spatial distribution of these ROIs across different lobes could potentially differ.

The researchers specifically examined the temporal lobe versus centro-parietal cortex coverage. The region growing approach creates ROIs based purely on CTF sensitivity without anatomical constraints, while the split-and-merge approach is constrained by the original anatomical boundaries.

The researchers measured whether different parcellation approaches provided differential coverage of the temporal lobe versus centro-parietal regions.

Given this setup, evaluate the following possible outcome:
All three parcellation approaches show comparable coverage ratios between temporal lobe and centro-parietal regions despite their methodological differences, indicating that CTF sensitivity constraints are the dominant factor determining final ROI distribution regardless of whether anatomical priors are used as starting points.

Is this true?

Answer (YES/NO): NO